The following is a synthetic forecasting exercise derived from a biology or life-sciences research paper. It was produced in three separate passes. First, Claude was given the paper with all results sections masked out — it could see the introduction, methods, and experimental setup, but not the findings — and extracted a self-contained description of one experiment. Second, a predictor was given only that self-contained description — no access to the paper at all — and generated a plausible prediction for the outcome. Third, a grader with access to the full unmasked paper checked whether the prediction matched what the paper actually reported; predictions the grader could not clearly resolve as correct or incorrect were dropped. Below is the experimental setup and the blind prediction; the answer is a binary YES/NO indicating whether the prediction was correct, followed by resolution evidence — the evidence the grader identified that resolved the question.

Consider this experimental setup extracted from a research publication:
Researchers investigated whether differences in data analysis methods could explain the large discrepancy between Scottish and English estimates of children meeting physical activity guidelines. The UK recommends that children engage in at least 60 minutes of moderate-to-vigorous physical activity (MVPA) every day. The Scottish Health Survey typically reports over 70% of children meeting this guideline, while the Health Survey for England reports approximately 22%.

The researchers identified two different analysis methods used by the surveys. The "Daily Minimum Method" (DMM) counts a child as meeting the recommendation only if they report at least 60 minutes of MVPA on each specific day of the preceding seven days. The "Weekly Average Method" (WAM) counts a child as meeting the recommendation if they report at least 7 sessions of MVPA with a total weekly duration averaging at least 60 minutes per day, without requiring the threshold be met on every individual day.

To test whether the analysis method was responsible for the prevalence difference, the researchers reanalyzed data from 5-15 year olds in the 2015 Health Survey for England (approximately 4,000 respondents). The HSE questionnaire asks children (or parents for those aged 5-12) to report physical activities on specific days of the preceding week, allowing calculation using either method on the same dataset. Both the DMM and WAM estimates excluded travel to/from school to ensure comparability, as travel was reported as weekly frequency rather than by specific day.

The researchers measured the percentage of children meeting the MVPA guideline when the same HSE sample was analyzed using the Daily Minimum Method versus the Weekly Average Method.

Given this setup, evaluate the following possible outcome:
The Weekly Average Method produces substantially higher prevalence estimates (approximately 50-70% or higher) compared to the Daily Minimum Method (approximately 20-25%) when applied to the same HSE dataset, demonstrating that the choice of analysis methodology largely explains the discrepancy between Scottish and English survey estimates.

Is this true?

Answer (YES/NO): YES